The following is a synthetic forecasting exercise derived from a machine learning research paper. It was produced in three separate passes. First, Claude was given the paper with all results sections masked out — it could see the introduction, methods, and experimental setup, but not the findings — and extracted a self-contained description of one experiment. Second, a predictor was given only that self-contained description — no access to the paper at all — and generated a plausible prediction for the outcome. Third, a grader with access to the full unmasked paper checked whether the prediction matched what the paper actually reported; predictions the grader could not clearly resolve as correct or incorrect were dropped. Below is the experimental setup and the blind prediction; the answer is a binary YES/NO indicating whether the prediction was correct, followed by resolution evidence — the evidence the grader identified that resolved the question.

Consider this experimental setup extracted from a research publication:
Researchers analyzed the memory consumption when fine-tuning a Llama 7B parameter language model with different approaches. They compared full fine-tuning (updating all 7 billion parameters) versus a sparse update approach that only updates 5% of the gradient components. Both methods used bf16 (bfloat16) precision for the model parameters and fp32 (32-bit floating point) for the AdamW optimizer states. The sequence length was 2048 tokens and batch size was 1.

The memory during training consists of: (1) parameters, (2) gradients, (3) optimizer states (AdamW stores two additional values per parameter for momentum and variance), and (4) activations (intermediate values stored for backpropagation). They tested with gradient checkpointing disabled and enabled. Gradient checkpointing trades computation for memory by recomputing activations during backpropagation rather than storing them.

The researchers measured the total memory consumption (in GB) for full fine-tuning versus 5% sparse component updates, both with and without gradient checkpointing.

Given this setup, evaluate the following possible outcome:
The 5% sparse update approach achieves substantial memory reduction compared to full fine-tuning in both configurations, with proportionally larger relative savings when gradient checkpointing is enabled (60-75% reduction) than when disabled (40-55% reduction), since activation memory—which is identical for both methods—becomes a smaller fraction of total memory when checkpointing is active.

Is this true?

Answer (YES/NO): NO